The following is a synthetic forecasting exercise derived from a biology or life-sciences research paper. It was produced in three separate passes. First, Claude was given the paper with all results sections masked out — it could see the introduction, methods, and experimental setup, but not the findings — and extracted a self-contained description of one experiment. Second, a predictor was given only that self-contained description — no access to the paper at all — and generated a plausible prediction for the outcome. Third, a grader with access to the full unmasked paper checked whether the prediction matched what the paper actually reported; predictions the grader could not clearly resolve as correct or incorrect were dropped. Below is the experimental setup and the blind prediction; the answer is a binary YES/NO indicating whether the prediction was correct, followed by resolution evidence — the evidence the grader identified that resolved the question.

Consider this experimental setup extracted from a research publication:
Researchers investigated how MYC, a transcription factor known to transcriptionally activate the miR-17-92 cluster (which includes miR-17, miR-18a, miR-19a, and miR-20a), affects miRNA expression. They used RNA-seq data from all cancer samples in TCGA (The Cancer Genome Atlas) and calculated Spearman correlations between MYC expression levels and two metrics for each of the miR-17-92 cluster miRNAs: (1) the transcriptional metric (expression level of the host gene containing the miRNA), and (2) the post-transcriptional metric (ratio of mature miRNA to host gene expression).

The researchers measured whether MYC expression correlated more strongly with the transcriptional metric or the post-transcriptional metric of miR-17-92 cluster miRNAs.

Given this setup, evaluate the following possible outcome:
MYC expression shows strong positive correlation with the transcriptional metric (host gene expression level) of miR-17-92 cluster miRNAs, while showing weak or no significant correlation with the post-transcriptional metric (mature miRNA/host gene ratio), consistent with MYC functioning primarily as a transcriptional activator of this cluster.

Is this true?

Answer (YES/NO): YES